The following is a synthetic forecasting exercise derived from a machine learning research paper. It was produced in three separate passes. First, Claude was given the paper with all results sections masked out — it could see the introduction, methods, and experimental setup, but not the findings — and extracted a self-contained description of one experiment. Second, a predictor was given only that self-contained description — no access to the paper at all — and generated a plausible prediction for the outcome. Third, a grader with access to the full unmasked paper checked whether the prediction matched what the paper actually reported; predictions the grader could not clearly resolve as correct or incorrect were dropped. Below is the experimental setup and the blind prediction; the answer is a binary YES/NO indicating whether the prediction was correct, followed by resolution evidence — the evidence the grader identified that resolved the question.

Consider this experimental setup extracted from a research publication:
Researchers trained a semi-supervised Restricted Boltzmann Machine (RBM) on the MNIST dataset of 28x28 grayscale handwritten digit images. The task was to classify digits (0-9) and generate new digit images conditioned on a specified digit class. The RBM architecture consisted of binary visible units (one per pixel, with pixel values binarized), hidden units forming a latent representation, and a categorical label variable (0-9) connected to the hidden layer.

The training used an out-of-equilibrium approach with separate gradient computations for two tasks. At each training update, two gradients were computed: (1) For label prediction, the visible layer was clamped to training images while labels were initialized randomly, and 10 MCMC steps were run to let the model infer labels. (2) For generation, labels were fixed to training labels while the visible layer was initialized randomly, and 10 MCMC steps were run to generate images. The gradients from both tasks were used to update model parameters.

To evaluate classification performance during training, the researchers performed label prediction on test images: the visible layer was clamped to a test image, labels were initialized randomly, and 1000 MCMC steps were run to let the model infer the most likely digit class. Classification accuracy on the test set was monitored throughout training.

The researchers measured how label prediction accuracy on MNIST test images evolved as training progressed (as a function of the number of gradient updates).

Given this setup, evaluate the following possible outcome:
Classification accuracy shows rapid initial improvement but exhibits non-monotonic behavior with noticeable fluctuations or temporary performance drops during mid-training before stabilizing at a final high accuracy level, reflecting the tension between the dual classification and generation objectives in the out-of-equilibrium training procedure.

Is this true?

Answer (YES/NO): NO